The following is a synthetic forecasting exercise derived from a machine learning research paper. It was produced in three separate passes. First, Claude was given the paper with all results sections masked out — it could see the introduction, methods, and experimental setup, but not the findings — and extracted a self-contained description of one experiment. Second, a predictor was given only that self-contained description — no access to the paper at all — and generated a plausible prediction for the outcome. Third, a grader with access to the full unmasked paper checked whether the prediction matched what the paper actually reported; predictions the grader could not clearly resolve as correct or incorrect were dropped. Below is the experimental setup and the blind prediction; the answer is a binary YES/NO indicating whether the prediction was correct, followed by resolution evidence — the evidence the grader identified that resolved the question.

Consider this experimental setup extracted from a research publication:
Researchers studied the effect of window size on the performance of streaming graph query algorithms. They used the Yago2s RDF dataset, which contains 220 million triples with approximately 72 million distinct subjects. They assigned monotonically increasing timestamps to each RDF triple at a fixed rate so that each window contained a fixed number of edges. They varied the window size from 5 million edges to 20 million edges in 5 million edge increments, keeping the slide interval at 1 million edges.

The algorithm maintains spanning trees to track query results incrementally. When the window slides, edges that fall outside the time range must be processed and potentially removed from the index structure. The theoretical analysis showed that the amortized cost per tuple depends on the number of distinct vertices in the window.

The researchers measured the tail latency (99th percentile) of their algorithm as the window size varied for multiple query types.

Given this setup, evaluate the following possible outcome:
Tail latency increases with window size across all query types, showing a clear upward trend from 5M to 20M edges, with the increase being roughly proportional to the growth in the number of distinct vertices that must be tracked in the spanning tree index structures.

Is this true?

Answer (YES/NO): YES